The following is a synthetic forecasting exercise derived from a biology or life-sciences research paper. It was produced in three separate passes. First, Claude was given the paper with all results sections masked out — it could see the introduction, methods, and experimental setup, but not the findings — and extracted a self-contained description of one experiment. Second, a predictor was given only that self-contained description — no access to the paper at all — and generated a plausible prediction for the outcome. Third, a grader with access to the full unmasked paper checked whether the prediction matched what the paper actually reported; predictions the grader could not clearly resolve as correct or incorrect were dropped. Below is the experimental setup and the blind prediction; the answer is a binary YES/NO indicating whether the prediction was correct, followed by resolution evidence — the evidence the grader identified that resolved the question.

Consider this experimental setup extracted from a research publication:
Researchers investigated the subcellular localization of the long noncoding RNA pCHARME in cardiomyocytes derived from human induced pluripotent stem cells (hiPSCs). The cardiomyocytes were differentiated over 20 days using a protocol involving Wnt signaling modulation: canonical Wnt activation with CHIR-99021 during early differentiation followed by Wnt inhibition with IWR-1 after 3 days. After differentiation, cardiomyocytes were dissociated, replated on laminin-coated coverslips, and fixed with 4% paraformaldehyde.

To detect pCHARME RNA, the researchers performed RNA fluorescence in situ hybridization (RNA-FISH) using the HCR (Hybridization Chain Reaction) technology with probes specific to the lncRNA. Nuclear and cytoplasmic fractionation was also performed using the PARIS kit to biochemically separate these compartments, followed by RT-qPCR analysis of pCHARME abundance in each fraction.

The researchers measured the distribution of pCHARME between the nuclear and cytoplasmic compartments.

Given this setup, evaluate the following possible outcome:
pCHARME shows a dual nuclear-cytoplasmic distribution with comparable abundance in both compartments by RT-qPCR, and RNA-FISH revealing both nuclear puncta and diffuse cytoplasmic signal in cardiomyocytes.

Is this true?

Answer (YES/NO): NO